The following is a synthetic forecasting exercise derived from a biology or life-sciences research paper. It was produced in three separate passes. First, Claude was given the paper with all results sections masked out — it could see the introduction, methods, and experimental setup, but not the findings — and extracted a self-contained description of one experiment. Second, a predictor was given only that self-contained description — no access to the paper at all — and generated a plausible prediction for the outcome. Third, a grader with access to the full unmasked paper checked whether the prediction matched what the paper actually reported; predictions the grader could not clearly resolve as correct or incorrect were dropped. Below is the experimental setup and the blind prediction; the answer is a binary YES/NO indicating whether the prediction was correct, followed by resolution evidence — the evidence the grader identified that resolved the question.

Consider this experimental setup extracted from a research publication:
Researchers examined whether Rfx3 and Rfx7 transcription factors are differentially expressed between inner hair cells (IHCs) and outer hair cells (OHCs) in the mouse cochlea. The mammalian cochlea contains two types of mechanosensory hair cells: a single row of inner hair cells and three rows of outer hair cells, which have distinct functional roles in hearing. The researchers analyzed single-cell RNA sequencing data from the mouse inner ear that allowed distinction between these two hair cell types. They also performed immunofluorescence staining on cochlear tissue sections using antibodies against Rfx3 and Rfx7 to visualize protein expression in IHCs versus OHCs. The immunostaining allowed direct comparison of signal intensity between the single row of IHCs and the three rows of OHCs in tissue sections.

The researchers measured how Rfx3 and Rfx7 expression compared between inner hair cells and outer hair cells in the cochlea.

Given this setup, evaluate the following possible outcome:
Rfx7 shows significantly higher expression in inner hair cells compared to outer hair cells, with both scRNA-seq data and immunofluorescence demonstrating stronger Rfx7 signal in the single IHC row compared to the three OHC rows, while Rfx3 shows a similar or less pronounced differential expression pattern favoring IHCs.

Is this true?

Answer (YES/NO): NO